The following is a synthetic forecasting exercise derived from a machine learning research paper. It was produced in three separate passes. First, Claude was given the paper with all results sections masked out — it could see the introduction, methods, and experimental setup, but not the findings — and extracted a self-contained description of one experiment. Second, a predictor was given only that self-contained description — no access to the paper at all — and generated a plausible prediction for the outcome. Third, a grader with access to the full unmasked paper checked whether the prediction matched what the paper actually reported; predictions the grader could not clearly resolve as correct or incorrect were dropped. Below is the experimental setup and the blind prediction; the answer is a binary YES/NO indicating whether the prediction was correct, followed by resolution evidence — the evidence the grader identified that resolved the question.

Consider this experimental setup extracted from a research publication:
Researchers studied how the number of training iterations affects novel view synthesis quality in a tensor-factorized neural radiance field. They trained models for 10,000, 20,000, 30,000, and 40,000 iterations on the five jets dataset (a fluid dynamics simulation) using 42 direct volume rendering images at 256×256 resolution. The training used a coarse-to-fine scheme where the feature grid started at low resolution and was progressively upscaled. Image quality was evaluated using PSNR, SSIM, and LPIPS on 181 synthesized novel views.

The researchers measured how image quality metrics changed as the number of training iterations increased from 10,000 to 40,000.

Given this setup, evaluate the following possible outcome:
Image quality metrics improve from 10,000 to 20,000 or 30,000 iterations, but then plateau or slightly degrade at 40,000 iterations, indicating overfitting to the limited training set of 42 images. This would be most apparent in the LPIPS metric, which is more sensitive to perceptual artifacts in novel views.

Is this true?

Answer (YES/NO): NO